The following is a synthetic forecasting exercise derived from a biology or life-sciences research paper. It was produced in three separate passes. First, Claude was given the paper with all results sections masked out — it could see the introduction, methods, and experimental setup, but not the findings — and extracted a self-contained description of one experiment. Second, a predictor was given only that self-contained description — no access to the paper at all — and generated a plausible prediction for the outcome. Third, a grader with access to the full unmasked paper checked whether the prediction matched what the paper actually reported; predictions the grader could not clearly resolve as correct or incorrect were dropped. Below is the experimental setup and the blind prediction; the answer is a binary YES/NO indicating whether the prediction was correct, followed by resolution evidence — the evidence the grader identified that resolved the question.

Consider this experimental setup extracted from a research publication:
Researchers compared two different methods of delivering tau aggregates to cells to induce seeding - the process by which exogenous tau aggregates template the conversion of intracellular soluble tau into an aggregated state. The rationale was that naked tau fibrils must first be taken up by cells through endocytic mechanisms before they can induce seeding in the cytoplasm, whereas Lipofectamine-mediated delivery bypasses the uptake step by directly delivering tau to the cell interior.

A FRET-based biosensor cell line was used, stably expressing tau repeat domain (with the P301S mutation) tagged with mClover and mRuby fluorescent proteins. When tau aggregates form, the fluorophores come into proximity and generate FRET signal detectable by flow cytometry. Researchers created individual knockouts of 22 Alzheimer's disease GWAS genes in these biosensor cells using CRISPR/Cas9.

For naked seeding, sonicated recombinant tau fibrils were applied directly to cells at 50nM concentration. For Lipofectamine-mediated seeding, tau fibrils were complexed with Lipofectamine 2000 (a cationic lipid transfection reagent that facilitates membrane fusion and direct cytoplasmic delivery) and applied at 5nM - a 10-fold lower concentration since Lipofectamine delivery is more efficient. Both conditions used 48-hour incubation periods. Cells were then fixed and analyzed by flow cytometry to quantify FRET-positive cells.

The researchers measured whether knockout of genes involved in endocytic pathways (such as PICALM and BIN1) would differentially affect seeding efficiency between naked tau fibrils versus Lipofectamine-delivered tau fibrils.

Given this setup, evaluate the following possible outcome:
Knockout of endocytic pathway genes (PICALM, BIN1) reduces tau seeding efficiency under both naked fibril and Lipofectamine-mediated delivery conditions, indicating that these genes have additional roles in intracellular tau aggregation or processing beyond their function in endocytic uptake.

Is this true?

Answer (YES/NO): NO